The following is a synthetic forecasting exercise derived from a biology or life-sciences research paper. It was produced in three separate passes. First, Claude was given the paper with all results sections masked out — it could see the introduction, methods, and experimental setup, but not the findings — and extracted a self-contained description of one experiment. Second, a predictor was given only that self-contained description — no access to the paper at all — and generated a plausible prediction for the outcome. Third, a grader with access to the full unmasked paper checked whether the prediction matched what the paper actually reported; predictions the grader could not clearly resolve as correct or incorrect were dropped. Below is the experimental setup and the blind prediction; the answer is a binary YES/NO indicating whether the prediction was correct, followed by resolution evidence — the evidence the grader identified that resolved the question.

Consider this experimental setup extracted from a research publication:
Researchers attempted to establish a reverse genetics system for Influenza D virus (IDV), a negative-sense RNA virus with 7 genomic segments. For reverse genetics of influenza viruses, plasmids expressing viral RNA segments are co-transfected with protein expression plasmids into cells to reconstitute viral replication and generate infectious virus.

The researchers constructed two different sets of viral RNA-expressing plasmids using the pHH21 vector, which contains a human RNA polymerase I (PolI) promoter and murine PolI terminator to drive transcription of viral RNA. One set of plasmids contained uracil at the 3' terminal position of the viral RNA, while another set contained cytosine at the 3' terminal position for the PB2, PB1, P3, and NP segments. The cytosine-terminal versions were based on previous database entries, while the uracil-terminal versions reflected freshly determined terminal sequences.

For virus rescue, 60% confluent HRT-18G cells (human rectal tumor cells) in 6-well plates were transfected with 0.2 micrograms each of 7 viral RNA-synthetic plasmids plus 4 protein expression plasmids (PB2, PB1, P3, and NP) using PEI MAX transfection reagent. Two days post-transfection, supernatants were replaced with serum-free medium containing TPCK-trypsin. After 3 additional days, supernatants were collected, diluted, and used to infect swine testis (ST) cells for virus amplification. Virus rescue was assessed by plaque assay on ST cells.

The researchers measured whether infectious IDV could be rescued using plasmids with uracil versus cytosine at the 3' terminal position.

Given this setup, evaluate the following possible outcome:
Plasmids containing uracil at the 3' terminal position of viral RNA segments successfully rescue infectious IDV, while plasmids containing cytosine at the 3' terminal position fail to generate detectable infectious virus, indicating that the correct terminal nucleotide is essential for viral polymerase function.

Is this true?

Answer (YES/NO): YES